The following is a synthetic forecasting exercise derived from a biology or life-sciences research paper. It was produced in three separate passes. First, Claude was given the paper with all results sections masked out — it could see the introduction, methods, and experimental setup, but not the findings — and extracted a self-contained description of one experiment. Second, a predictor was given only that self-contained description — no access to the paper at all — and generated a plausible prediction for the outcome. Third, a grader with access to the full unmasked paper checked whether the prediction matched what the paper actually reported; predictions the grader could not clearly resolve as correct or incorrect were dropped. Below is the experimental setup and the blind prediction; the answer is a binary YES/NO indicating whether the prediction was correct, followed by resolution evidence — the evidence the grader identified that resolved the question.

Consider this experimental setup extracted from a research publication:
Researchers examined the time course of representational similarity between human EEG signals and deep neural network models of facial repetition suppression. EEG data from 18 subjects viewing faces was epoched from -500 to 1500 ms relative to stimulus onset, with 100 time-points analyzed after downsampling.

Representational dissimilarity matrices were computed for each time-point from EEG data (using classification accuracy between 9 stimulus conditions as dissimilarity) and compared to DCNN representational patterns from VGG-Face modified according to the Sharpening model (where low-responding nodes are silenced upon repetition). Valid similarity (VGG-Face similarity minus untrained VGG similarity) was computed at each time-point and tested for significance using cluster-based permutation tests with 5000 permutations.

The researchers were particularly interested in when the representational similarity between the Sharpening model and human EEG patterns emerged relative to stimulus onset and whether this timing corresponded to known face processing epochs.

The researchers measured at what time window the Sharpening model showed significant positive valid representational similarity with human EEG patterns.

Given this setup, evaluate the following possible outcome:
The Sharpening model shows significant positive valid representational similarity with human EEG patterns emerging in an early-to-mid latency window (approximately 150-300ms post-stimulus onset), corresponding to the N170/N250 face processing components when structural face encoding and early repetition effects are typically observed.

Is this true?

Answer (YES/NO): NO